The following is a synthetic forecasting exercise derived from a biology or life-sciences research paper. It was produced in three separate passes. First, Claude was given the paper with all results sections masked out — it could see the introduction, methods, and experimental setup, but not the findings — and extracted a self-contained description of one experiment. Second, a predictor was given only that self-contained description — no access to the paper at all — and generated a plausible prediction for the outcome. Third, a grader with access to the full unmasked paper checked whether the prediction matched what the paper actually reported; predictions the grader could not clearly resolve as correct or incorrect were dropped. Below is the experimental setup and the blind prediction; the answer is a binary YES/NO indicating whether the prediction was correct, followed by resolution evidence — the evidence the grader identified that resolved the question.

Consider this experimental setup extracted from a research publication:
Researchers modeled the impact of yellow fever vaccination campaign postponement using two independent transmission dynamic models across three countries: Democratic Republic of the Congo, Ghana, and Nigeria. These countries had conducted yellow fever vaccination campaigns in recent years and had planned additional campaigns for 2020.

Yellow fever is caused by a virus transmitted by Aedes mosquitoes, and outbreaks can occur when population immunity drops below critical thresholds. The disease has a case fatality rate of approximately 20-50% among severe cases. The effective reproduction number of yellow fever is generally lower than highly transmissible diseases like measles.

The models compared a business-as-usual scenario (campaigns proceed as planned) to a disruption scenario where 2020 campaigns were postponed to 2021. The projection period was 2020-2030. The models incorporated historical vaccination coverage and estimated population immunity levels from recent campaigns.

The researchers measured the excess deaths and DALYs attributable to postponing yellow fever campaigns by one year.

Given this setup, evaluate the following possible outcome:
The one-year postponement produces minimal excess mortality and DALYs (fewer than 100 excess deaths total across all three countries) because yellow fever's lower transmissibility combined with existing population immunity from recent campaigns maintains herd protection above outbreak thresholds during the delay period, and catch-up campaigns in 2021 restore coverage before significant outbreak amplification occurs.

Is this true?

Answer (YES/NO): NO